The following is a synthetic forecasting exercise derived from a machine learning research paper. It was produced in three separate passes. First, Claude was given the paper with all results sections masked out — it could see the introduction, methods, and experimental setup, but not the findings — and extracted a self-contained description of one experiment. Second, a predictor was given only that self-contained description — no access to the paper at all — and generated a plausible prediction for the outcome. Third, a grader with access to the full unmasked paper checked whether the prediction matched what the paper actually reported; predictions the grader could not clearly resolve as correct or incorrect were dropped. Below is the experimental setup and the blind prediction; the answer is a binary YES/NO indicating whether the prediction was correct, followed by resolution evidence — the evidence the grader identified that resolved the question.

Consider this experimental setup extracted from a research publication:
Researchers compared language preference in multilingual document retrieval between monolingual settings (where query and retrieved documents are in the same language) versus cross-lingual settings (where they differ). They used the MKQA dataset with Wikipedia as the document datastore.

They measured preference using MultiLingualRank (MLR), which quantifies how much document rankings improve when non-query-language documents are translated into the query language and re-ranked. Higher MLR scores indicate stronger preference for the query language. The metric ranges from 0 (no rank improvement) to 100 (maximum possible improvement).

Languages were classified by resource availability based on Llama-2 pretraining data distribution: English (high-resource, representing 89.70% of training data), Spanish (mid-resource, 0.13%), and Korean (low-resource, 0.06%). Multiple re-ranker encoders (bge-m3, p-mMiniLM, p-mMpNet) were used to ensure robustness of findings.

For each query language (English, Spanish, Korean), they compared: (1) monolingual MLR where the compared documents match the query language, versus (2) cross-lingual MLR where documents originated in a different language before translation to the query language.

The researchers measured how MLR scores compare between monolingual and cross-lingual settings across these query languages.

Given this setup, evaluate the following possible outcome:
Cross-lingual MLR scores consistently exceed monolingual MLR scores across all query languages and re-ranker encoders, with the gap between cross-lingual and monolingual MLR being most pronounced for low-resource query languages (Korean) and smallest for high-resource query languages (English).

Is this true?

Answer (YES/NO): NO